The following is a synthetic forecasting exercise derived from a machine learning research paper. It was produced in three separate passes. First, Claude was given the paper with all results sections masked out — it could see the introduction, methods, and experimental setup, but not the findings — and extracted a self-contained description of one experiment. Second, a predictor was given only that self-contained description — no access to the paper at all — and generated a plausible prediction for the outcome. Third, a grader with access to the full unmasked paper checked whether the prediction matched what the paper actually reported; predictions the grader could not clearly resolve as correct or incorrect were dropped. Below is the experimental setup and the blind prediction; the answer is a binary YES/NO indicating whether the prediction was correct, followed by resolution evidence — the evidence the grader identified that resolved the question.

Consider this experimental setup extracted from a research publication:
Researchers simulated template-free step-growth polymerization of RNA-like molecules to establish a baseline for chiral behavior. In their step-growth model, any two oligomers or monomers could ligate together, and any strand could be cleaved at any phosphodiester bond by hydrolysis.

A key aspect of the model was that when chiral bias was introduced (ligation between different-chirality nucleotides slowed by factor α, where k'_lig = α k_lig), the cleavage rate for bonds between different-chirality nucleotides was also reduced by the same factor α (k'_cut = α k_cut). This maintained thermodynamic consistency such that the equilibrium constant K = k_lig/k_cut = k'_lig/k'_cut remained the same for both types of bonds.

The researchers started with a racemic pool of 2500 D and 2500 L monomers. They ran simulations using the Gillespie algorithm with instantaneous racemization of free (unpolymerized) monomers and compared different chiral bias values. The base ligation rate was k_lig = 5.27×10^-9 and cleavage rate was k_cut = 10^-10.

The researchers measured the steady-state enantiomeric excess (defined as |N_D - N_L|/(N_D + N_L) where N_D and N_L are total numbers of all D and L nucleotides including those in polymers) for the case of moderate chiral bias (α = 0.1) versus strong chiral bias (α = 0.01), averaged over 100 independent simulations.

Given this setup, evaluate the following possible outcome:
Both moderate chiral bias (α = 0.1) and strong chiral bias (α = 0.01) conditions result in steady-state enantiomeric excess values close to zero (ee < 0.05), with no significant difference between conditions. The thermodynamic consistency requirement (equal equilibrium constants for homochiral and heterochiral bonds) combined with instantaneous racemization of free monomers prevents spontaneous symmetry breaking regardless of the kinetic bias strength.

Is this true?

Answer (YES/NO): YES